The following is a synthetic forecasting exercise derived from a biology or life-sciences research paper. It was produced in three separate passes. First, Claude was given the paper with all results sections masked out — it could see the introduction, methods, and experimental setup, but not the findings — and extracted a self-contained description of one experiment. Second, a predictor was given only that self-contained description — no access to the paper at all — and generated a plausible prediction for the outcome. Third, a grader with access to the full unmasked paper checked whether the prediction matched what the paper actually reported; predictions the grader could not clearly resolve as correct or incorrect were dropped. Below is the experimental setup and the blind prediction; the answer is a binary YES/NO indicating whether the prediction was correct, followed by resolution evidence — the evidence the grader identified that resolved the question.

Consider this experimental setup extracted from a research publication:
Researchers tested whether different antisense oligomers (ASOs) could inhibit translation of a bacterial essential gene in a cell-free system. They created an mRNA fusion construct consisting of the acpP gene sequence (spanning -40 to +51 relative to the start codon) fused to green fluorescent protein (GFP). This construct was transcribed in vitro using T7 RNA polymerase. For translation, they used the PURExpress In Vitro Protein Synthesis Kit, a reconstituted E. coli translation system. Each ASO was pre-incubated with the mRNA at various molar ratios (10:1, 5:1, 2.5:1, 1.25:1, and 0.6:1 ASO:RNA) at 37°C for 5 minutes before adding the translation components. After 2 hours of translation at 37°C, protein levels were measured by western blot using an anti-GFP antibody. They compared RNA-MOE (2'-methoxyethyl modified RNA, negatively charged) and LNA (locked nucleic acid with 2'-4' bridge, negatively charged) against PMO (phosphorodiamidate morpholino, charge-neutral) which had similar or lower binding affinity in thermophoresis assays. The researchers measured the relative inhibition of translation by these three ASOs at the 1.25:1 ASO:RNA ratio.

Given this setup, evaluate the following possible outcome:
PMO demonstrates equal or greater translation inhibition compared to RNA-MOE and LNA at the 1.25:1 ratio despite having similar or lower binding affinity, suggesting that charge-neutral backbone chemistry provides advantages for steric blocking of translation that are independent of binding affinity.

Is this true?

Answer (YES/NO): NO